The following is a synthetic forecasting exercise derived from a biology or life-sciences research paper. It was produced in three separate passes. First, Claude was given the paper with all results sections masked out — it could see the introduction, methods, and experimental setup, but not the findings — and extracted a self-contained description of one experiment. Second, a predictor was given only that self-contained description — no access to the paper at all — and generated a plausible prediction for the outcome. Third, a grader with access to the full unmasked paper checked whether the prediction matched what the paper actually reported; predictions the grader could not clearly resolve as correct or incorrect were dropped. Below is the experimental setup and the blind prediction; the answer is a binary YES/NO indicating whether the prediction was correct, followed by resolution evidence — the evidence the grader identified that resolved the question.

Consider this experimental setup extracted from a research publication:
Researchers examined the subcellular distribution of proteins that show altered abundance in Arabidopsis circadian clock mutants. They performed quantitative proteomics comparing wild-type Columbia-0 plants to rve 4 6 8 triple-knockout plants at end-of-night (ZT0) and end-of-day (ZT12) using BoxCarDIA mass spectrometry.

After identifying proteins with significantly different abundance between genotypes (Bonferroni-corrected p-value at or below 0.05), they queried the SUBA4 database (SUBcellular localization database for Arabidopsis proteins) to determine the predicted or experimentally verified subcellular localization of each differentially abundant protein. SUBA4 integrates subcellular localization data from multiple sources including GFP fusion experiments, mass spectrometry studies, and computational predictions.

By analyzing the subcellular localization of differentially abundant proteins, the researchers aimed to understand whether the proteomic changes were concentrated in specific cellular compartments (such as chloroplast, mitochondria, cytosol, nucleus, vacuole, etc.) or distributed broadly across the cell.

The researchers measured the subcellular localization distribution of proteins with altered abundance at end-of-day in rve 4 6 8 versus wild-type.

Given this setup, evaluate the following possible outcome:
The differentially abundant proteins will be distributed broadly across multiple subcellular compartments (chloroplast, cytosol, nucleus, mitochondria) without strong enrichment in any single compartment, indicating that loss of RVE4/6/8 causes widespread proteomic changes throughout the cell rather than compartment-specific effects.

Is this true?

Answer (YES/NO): NO